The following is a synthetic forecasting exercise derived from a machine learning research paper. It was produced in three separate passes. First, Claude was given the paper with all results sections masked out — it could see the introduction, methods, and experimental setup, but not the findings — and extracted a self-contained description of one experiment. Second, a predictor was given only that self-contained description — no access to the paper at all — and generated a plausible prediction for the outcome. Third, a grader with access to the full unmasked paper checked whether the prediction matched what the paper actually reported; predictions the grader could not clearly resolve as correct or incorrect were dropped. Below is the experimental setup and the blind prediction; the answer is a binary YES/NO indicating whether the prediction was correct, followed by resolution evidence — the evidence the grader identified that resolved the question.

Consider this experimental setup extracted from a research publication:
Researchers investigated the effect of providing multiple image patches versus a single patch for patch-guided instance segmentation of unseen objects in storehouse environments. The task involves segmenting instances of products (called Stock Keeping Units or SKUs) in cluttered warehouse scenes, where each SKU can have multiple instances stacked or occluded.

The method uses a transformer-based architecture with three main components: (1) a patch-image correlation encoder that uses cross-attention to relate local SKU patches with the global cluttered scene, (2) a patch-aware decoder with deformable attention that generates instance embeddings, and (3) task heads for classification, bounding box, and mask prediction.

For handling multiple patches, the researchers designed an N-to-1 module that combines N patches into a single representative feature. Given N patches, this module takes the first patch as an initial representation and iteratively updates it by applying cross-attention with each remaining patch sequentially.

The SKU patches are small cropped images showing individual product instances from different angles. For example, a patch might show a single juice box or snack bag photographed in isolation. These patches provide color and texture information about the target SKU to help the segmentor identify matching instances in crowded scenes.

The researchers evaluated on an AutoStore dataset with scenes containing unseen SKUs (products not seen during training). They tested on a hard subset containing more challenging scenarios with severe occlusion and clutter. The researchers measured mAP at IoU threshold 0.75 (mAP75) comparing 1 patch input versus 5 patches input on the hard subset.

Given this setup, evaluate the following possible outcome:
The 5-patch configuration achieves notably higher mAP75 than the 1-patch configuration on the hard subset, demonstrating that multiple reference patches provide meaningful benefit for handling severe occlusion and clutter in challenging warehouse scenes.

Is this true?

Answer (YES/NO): YES